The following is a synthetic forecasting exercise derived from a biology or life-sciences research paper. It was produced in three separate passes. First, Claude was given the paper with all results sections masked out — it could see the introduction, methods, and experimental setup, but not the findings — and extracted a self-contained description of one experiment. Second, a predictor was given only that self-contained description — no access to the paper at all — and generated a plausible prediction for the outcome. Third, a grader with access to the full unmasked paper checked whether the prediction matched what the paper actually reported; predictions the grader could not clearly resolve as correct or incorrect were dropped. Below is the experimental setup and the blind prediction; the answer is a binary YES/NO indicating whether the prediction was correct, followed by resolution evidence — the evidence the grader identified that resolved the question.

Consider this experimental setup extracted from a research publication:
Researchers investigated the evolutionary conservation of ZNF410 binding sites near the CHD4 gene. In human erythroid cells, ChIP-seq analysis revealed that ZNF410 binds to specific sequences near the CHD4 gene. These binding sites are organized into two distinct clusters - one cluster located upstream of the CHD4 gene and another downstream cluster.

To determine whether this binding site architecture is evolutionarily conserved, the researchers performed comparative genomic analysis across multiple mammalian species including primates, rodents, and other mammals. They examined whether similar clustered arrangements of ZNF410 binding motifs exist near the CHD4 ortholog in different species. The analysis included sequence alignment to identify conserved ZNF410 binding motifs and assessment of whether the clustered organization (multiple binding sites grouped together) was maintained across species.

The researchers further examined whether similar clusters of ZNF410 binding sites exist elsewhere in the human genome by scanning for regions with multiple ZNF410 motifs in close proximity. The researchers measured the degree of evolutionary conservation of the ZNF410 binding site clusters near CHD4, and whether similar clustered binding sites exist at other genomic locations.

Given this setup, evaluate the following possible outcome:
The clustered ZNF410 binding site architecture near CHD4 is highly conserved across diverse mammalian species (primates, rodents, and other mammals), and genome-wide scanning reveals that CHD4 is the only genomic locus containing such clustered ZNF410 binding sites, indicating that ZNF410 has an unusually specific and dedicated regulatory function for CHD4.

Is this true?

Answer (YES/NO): YES